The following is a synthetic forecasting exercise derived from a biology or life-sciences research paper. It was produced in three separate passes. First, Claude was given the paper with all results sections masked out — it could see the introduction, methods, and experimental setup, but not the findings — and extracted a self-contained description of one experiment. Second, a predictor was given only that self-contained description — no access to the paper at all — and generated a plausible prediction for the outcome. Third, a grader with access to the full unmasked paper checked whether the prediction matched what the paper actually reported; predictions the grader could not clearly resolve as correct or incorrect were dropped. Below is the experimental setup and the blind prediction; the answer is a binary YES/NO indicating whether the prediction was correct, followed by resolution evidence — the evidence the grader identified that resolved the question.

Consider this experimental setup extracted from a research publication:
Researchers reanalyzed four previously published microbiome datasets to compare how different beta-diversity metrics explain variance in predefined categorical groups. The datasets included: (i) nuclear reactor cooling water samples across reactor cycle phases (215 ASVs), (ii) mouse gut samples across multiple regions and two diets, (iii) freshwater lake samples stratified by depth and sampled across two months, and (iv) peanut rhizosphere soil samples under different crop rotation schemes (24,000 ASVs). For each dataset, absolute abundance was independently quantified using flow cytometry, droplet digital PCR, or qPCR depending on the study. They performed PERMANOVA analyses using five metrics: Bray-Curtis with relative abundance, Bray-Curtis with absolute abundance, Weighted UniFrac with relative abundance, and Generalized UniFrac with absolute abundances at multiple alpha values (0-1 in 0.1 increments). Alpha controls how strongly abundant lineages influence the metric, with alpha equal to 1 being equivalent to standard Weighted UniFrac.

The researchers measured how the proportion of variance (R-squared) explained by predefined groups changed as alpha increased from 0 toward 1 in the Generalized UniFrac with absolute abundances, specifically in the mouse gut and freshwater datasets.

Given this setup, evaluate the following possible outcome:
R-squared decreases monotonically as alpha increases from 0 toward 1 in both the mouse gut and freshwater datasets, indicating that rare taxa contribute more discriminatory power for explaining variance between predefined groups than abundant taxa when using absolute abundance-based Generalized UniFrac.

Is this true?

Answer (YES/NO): NO